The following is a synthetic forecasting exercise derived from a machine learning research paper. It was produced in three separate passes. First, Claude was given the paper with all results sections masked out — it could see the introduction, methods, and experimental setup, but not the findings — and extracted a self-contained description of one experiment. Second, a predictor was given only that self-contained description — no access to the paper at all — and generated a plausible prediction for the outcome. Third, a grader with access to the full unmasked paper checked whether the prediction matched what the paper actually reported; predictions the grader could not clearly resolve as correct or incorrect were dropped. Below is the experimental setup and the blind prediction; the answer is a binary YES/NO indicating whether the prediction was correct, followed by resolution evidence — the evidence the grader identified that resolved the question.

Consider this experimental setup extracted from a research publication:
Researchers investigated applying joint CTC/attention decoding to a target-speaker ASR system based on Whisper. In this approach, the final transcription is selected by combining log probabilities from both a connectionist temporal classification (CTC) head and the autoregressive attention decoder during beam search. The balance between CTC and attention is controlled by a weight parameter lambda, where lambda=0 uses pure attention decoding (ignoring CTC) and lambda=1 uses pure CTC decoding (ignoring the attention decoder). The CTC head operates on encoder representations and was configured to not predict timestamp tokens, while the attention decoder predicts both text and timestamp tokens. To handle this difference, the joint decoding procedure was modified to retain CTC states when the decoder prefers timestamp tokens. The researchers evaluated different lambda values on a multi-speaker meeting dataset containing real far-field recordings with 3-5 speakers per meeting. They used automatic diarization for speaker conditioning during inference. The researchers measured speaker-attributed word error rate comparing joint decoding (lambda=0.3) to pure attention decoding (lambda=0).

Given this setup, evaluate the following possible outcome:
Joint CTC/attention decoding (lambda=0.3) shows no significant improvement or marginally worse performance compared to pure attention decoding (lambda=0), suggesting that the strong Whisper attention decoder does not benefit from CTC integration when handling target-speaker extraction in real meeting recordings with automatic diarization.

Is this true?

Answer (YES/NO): NO